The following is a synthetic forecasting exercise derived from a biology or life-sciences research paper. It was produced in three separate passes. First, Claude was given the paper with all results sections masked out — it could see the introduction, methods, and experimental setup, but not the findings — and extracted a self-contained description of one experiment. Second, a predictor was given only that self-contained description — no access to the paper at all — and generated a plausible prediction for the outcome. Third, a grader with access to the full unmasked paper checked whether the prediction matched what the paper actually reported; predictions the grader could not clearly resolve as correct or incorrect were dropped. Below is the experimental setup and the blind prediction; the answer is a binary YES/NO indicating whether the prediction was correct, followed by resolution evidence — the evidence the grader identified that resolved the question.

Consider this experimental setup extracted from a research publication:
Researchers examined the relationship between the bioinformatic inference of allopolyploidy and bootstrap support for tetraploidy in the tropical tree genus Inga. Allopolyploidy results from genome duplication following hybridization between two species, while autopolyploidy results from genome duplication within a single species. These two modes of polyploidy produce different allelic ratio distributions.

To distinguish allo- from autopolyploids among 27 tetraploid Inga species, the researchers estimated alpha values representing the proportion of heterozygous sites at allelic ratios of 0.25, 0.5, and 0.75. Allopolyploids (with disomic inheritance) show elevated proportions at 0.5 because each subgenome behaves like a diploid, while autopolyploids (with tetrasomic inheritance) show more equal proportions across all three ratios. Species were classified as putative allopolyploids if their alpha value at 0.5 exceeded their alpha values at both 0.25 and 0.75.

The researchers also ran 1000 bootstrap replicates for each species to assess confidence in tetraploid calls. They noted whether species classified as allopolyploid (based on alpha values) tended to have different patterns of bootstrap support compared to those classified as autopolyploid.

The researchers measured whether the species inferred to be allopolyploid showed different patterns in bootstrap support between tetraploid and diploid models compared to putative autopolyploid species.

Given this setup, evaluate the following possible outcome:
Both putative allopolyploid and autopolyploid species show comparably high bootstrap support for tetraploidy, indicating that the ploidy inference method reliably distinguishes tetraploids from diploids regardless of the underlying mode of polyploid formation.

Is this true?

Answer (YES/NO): NO